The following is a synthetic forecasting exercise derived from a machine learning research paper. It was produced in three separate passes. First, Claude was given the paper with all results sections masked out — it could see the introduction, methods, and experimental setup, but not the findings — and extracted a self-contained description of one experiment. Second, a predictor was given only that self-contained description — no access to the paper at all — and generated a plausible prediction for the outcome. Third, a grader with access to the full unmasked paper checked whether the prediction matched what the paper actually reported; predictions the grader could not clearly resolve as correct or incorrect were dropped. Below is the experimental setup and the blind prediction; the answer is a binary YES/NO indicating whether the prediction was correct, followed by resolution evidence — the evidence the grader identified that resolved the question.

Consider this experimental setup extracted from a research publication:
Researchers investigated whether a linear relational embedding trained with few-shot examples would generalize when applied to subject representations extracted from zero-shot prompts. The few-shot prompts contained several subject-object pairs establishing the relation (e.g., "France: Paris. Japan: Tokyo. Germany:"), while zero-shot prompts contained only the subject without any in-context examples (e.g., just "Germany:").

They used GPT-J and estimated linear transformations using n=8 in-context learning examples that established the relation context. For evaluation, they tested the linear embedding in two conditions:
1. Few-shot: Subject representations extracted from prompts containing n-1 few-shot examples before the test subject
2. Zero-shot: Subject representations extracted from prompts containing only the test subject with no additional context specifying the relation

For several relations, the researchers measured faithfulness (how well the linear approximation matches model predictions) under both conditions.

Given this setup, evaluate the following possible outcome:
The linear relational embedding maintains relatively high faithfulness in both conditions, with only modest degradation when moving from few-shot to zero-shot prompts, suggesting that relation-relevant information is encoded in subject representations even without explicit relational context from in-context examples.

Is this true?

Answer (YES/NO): YES